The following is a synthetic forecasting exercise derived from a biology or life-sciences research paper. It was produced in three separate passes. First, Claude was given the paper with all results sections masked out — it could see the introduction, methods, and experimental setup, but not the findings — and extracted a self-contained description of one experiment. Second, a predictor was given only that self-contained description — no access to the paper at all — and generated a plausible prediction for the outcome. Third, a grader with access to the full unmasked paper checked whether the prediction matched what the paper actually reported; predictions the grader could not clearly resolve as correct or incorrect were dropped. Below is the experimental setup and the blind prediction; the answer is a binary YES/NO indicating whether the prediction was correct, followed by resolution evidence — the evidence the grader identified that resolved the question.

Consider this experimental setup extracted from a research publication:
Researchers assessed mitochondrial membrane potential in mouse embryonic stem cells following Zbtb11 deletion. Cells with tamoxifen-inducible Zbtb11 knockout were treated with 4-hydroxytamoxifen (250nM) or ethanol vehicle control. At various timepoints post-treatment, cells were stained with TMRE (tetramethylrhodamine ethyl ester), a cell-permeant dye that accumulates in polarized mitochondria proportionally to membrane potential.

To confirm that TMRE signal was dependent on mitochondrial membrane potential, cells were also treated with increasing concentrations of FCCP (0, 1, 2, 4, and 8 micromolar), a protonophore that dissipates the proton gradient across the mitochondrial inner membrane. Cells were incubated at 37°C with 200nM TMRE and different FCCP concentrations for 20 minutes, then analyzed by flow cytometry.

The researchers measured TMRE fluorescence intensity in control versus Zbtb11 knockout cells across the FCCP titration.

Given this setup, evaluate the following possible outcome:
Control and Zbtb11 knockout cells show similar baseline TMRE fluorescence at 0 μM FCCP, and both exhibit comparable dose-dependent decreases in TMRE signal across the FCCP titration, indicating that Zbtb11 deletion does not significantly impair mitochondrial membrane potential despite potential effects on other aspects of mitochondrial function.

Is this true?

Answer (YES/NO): NO